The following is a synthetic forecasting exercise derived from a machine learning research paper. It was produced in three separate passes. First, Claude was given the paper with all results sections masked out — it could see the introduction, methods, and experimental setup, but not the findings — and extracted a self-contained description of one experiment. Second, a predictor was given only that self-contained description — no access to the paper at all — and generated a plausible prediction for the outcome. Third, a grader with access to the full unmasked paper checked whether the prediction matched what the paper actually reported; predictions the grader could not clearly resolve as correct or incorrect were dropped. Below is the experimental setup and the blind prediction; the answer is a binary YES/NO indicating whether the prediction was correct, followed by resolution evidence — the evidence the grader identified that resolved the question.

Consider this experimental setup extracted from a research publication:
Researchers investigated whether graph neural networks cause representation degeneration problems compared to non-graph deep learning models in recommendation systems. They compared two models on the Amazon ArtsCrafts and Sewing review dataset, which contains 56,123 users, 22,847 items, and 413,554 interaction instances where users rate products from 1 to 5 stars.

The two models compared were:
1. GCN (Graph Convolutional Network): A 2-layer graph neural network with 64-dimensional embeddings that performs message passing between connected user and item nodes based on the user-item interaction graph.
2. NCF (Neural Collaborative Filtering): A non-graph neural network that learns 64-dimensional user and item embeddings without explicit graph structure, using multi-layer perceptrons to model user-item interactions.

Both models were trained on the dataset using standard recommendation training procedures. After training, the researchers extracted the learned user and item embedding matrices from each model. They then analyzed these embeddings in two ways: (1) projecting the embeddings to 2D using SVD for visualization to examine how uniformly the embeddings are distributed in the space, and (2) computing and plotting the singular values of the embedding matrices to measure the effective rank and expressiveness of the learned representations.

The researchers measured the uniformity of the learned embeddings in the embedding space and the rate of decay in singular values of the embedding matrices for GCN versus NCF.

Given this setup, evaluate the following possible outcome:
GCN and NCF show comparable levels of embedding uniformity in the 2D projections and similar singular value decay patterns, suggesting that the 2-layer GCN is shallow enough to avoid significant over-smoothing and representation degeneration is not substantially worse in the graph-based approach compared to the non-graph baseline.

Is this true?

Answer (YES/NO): NO